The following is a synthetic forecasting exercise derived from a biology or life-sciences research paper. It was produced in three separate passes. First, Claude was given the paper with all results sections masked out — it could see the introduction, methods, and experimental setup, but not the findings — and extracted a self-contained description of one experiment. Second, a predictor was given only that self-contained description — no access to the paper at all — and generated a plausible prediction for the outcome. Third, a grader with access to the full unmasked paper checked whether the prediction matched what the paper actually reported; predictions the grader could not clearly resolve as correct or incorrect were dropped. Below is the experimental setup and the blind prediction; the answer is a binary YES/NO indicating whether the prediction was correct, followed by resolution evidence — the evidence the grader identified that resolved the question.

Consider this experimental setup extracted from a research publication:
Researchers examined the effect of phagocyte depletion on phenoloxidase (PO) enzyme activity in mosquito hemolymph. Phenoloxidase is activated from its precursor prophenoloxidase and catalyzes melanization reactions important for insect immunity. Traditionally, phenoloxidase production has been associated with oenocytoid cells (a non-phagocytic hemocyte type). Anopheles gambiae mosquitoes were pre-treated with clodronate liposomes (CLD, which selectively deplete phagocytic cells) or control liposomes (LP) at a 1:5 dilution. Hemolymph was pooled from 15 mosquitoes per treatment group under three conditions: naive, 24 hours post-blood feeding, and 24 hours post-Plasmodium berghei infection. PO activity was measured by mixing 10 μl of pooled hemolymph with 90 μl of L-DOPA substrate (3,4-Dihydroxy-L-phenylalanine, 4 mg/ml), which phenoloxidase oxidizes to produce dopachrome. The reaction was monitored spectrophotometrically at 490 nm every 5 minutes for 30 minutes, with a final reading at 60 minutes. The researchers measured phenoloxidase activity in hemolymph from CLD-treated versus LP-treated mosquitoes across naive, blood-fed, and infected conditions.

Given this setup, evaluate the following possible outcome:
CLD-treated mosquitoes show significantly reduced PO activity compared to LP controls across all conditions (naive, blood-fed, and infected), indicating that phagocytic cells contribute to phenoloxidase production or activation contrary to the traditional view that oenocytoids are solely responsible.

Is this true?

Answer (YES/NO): YES